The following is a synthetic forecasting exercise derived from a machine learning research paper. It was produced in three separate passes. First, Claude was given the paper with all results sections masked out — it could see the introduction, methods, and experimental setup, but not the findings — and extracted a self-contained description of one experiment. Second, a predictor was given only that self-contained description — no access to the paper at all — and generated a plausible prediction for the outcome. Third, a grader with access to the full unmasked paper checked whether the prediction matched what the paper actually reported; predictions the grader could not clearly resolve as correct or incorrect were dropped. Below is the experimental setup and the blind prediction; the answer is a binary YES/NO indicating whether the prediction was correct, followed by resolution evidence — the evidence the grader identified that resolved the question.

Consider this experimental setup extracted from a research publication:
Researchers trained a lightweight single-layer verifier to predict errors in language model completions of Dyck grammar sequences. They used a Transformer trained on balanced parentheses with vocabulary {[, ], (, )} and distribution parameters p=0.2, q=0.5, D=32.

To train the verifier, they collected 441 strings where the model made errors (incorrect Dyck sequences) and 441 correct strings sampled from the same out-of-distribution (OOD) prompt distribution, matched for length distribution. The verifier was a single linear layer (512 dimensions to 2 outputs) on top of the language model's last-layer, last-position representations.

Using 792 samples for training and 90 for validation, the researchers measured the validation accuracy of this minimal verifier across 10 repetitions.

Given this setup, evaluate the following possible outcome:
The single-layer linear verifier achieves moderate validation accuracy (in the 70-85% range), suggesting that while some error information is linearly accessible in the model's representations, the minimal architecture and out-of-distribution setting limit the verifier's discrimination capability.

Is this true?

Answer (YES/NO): NO